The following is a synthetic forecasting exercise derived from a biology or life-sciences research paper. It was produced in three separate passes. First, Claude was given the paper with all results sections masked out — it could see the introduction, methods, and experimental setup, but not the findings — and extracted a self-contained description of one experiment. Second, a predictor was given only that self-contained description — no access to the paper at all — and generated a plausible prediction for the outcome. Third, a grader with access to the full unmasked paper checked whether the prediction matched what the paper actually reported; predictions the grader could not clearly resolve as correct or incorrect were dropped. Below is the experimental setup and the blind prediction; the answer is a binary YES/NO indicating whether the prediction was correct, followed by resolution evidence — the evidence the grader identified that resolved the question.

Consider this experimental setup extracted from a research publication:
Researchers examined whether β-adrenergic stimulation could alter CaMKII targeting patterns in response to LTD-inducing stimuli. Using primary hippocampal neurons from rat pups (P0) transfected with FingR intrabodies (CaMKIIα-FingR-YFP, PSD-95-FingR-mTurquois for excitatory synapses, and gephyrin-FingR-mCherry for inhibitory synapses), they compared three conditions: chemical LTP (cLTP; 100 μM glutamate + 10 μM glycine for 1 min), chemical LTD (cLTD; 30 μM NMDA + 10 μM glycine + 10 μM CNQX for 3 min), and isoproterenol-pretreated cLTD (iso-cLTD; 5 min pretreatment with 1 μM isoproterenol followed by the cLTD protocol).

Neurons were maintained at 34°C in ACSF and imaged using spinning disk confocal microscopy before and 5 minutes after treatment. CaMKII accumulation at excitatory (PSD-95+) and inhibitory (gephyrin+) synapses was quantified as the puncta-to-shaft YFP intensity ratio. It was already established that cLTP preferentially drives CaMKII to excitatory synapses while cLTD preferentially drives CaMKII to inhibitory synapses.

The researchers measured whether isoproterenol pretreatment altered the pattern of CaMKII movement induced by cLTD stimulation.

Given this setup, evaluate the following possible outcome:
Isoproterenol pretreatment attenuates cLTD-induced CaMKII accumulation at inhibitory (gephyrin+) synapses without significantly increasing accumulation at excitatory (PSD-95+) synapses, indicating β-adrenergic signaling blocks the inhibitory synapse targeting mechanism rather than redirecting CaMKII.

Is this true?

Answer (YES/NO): NO